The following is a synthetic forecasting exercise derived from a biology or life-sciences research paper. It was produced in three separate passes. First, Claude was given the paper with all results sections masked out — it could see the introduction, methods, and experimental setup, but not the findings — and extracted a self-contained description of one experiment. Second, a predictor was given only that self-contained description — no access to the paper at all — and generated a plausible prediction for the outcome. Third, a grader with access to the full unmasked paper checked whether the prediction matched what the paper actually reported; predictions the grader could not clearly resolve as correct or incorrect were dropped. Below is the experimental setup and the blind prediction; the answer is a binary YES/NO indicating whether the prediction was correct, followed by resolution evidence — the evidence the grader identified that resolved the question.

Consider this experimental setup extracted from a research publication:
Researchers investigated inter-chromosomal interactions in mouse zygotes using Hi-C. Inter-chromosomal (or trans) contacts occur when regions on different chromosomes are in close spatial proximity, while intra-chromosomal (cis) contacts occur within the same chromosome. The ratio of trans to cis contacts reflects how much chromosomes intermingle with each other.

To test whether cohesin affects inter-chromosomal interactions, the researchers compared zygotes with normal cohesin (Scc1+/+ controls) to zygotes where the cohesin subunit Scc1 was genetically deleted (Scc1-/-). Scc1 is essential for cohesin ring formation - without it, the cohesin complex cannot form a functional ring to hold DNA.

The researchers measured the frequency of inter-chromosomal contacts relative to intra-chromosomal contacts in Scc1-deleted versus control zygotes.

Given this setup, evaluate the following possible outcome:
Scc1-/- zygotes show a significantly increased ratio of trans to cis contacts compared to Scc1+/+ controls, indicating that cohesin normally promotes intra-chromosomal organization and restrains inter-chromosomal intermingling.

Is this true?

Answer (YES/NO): YES